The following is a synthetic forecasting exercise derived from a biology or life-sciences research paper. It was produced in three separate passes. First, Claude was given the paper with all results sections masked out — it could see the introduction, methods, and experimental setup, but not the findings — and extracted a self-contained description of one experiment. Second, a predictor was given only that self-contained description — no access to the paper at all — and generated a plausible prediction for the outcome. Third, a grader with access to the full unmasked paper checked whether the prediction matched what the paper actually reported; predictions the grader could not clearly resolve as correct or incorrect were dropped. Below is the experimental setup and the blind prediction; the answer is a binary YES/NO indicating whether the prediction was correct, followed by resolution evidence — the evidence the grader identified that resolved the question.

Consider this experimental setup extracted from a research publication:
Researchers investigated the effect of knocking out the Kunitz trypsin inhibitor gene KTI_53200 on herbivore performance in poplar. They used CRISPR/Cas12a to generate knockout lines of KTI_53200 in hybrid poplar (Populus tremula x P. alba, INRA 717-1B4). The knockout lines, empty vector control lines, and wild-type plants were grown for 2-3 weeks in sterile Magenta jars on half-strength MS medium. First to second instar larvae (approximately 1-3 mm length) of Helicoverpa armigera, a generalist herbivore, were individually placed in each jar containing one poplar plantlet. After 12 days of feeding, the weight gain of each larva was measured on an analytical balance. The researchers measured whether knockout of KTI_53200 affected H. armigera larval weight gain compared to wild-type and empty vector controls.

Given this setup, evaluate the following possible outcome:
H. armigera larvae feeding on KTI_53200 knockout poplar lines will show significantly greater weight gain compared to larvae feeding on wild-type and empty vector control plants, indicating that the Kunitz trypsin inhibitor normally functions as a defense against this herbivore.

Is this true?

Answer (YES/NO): NO